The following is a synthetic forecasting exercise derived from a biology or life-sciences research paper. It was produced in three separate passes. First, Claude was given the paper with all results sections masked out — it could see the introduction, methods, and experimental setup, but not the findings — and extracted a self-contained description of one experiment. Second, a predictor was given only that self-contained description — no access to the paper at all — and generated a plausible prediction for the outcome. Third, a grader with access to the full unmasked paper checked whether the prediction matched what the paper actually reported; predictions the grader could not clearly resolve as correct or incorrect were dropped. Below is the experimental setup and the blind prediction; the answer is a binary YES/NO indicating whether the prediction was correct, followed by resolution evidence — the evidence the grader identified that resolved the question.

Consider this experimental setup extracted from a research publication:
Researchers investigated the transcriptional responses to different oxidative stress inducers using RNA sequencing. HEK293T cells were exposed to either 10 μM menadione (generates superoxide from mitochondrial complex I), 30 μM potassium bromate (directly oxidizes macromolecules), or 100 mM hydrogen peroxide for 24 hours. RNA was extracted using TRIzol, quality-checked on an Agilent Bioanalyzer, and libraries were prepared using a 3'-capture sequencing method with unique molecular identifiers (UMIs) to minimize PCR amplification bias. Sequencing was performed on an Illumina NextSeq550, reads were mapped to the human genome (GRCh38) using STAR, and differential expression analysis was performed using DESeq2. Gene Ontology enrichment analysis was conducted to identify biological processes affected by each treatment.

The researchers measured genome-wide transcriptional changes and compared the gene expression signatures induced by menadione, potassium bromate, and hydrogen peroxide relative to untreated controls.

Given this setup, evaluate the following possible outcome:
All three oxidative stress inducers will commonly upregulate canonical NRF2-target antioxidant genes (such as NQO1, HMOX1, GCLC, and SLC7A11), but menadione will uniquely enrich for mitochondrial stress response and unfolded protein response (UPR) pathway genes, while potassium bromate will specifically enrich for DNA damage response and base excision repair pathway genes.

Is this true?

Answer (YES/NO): NO